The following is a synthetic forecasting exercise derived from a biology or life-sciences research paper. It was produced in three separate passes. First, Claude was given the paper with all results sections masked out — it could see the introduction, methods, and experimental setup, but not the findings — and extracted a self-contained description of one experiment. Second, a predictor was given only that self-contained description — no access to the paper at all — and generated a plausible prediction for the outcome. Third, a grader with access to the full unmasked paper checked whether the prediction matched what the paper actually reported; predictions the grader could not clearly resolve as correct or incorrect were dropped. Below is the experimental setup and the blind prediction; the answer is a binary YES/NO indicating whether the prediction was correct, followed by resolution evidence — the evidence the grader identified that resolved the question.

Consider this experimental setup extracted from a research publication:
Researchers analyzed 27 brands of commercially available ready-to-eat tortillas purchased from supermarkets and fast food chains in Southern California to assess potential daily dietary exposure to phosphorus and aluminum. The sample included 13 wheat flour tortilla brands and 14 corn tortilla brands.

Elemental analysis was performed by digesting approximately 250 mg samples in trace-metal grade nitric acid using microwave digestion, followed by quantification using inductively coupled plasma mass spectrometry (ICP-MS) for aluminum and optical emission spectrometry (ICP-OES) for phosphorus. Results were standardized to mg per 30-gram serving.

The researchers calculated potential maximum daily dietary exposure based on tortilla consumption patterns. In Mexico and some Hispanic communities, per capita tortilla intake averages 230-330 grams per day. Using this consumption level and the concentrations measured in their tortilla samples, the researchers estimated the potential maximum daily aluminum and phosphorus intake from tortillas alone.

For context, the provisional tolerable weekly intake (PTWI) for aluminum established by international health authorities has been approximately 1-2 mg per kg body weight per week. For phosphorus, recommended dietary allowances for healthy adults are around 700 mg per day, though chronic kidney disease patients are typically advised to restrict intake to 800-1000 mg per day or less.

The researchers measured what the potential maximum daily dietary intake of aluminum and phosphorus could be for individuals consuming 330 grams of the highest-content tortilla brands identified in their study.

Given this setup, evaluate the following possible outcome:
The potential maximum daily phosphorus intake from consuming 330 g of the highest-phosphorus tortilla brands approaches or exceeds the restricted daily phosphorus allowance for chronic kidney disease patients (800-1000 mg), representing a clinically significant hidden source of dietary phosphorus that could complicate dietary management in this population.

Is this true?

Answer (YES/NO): YES